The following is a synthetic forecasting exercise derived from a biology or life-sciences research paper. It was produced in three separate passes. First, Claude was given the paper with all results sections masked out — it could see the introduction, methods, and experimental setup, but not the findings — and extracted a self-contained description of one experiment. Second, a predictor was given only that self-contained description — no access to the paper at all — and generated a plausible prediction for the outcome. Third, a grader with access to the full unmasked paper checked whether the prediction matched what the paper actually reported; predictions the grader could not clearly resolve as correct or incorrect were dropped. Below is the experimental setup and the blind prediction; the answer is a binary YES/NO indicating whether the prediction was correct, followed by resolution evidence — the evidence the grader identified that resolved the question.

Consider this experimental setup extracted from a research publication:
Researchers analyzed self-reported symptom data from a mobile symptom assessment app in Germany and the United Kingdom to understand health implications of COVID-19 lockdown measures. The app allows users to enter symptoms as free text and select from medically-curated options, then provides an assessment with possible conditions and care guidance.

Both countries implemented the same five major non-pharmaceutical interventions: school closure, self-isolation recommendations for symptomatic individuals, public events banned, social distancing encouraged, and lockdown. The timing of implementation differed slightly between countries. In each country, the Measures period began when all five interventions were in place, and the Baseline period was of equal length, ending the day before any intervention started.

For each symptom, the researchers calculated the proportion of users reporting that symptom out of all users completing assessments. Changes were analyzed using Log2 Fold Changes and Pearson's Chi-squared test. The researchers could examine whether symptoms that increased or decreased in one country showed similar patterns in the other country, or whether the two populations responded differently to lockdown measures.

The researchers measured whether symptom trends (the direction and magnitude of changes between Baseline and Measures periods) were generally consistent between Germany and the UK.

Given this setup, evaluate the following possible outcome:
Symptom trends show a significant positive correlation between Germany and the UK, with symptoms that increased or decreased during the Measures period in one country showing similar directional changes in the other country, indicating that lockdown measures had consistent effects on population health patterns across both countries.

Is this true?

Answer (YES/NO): YES